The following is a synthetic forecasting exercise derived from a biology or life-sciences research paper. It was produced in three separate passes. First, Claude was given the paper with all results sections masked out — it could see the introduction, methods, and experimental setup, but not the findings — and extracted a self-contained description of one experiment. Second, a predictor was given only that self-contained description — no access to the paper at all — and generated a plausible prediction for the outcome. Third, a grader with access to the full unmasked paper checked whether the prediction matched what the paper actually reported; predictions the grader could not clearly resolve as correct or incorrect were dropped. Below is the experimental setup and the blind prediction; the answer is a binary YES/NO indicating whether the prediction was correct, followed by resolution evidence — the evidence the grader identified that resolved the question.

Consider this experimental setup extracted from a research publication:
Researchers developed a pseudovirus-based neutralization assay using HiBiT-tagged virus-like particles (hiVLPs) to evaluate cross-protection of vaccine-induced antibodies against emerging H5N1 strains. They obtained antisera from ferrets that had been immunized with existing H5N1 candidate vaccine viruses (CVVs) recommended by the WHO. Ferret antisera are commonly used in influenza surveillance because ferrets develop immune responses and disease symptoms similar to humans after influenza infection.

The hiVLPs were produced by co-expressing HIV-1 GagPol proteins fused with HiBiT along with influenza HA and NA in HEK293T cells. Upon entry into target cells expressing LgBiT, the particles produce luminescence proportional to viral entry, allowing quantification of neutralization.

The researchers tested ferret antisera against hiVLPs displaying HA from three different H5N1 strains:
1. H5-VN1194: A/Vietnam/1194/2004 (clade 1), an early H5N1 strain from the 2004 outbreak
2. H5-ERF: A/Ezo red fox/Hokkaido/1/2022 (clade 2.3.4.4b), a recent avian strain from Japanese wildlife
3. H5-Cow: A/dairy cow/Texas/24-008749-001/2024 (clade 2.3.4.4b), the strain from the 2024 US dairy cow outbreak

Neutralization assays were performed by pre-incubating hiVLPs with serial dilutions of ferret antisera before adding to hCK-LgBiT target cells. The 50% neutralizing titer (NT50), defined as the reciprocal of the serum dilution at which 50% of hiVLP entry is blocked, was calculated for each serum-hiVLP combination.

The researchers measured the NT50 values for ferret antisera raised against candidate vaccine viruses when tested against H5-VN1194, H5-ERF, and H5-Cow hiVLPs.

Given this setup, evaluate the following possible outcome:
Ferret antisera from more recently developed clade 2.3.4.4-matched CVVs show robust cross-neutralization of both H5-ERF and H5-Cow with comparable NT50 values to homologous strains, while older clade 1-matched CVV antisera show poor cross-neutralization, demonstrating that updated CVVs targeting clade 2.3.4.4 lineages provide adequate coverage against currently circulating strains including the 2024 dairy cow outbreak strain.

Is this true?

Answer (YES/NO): YES